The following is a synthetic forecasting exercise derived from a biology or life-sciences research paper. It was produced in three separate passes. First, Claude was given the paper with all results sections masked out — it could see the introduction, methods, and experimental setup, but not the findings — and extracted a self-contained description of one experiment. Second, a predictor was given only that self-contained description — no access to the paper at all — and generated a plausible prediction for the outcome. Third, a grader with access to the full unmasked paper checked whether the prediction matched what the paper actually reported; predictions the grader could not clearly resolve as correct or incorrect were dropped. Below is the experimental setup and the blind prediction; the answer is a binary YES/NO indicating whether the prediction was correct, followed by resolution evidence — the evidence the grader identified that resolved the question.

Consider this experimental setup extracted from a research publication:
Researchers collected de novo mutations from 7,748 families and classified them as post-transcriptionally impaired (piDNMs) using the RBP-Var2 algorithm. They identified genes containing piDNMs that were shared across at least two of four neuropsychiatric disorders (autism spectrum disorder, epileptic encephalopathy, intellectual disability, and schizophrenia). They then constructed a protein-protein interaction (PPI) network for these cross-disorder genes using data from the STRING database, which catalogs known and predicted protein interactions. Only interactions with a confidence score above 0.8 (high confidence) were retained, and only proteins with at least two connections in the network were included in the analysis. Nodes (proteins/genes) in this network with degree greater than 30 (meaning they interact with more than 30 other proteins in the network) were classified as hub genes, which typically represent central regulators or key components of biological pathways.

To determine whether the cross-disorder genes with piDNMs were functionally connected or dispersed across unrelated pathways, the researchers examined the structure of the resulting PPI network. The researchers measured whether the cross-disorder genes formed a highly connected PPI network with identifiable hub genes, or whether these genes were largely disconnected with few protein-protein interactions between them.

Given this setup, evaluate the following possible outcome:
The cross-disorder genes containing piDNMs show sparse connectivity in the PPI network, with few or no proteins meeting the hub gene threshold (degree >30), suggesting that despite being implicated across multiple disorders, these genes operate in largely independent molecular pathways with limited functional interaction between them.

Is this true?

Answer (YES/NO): NO